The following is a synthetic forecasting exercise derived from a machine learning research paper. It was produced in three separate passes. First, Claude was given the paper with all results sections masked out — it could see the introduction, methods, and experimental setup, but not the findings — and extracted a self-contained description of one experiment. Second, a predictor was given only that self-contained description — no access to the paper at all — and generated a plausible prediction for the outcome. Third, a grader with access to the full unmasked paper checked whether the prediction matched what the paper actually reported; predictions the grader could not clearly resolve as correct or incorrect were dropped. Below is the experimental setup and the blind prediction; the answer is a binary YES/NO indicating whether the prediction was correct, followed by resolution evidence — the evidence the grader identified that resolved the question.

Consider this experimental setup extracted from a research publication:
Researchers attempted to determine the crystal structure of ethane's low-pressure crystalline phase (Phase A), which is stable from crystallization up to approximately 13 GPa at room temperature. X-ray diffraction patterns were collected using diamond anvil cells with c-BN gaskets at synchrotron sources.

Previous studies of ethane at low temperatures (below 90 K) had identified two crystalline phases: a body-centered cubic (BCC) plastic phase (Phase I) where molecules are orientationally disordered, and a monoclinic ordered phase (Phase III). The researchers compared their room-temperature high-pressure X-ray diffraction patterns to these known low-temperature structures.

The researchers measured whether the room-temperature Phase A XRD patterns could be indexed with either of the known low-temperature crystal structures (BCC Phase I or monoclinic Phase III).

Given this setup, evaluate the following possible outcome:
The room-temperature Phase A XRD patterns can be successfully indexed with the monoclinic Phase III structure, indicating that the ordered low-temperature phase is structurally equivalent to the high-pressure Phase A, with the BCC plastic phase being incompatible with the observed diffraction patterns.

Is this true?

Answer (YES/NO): NO